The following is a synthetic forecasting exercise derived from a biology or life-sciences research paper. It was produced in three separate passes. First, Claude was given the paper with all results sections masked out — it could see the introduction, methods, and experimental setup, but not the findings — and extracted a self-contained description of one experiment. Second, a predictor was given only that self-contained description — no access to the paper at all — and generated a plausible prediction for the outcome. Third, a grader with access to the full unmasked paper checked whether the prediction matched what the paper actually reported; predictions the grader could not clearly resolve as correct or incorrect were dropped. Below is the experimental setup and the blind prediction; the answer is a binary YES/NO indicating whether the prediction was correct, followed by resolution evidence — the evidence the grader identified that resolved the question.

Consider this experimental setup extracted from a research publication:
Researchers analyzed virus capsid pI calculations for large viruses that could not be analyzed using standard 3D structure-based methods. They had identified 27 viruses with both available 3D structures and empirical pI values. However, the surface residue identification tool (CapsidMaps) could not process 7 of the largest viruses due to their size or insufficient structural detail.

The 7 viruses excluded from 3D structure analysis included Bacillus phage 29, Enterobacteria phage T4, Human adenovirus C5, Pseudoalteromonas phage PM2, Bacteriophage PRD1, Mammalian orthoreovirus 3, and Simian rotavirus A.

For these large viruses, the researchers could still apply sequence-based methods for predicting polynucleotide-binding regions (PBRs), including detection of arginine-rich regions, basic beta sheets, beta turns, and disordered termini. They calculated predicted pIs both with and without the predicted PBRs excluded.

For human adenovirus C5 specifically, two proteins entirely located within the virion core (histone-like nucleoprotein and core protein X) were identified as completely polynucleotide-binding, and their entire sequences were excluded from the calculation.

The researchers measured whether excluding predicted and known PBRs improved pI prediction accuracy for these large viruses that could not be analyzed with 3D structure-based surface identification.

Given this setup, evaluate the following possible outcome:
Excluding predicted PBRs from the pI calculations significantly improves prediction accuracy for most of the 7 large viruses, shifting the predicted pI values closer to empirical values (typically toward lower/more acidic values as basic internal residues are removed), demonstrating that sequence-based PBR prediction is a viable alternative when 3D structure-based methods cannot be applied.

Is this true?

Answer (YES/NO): NO